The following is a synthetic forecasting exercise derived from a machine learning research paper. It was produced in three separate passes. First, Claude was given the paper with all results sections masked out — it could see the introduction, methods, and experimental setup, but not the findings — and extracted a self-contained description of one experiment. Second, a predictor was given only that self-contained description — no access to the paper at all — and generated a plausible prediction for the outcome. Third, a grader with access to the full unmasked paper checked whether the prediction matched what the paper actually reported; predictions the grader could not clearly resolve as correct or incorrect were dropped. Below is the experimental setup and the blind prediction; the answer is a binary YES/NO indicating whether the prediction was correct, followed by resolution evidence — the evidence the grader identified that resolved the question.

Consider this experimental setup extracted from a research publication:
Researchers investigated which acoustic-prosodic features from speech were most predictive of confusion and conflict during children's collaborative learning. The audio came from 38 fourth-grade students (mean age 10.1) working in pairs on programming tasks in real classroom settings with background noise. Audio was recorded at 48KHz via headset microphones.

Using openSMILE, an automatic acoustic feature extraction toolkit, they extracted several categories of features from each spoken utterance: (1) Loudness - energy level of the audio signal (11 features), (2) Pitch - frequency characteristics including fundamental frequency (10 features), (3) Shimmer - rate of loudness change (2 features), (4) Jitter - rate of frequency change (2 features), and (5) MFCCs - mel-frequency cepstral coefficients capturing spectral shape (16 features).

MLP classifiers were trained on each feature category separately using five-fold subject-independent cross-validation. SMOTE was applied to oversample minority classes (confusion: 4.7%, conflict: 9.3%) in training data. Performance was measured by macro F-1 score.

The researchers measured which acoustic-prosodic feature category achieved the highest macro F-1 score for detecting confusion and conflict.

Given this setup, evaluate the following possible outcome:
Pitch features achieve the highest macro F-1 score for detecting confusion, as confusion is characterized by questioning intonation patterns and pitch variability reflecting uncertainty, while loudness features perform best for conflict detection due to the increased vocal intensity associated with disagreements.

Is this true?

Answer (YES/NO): NO